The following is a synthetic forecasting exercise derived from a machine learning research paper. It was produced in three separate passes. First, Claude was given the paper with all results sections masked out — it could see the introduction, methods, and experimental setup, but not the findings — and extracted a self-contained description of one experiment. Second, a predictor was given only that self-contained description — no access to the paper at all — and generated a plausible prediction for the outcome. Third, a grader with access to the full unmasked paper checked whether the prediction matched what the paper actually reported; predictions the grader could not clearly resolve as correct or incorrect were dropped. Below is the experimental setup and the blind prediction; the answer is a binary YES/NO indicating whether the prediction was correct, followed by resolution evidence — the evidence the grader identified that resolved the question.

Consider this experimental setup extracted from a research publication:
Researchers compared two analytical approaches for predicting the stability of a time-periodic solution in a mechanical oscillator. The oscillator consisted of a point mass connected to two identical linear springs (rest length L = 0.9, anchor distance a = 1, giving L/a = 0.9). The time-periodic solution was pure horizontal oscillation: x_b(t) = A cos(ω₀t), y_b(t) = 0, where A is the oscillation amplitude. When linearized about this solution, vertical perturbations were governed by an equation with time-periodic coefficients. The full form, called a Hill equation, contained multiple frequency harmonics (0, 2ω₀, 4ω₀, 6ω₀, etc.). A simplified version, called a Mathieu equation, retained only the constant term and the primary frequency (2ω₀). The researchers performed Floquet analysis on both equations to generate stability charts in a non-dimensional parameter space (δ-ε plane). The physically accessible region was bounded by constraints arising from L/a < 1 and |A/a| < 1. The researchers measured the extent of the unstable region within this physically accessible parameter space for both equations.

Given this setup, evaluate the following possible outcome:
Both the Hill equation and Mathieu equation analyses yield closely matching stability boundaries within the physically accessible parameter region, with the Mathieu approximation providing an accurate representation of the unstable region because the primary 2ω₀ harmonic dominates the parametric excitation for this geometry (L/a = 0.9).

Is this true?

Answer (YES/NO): NO